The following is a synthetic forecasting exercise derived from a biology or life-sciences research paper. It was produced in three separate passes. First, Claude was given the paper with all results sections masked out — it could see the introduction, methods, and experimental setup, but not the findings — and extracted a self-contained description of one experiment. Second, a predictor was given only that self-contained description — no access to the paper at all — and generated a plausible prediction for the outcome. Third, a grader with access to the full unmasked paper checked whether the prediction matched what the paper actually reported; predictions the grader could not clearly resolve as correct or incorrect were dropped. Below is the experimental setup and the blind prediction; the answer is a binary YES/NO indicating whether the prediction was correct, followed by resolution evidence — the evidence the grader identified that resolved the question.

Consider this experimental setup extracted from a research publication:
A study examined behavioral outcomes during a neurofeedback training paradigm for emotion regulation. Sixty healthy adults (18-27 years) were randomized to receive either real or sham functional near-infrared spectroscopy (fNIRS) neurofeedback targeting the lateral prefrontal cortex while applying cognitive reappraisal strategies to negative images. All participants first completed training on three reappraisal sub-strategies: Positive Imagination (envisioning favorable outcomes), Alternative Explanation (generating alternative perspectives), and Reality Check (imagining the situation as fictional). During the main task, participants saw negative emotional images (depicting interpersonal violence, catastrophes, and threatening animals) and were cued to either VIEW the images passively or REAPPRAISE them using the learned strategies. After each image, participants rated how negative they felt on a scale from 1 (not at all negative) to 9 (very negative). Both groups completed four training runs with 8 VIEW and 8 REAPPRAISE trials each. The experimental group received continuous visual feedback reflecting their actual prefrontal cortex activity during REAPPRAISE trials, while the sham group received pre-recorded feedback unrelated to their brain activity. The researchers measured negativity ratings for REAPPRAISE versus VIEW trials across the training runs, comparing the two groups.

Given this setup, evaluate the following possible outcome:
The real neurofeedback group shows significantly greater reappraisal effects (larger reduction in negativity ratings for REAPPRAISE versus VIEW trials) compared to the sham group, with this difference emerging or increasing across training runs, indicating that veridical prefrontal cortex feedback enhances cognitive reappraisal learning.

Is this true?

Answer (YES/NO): NO